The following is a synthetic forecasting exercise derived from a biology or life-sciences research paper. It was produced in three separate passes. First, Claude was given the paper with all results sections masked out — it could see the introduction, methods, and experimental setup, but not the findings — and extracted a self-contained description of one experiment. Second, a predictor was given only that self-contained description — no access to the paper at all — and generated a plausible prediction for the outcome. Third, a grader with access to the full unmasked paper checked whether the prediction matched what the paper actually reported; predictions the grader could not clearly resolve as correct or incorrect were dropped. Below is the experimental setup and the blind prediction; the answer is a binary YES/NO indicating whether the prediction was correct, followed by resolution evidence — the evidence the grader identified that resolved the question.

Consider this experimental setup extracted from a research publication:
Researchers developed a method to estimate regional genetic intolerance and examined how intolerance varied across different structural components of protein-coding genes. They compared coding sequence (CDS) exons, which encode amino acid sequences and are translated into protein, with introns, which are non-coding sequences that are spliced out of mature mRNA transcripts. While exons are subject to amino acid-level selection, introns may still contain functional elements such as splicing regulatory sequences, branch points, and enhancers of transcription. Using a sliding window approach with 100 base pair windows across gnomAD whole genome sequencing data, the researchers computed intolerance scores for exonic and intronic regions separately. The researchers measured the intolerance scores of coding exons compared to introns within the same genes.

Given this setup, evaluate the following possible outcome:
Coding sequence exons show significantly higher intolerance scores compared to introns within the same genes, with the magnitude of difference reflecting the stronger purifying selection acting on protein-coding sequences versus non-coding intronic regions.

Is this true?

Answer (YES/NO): YES